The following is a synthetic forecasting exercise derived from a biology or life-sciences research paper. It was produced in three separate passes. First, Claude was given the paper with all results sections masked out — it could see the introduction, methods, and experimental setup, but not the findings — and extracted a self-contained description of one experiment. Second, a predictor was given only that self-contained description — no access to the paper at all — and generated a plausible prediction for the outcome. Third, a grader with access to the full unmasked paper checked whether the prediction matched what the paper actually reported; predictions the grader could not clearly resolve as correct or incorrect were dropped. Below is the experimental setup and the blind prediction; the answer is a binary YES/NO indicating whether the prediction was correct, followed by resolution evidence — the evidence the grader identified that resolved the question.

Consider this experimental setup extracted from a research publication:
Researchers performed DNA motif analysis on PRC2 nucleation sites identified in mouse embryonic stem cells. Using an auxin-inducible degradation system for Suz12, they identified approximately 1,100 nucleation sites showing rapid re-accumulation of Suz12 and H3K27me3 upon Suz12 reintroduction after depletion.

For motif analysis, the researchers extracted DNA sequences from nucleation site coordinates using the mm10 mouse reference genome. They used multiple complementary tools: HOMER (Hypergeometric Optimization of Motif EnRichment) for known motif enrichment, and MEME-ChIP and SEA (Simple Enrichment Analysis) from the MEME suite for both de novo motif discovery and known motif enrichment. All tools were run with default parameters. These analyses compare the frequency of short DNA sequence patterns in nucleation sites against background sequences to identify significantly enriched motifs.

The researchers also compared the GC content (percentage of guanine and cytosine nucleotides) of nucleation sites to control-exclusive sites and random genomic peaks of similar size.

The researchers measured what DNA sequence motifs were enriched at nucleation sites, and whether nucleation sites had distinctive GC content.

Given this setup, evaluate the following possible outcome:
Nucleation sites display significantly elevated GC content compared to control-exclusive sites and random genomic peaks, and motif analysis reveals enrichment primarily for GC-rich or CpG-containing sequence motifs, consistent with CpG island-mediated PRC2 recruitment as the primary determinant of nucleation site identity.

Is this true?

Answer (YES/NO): NO